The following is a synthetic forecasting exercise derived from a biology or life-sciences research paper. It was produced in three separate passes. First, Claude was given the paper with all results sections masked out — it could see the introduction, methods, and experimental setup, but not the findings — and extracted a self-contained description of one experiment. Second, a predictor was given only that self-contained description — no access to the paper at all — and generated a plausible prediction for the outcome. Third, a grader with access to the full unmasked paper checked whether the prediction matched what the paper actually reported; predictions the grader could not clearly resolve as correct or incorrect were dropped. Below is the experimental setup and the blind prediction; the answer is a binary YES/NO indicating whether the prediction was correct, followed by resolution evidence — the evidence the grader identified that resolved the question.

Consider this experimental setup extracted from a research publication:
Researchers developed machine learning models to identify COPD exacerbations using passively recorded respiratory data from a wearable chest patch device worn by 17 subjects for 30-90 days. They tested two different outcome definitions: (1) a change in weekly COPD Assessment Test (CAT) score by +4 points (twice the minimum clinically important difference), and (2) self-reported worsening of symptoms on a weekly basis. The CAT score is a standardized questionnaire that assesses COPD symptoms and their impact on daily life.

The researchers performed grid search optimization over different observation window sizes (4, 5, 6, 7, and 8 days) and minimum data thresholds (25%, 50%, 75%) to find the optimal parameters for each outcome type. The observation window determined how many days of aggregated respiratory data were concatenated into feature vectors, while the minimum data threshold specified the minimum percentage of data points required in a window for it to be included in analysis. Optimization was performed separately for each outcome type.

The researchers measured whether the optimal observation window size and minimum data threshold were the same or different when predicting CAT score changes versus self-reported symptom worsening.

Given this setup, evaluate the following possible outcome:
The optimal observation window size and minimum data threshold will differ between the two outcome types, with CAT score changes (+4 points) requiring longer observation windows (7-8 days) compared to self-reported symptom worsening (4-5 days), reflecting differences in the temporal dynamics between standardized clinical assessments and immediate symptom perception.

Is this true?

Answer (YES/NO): NO